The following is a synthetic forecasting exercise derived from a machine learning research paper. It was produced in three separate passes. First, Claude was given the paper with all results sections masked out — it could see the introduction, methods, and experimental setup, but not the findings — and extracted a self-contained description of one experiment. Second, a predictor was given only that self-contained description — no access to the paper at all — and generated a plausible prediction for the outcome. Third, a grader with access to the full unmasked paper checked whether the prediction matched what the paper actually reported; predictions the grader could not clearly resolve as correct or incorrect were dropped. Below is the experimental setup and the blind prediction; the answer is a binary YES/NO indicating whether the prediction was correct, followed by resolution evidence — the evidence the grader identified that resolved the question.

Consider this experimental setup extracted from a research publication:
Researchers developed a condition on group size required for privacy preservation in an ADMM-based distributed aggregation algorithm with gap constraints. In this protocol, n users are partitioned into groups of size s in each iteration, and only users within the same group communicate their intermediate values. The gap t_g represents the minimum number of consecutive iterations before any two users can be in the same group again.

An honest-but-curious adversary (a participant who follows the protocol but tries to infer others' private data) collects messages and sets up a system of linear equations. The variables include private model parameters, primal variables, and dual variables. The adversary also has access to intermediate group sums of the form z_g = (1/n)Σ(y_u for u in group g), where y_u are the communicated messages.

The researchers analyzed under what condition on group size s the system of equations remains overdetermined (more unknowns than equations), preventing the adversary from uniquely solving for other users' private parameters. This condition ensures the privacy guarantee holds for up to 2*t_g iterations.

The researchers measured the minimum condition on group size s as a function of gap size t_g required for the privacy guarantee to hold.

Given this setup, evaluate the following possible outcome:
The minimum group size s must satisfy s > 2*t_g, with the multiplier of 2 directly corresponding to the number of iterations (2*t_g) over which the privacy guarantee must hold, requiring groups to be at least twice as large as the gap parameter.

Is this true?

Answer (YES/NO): NO